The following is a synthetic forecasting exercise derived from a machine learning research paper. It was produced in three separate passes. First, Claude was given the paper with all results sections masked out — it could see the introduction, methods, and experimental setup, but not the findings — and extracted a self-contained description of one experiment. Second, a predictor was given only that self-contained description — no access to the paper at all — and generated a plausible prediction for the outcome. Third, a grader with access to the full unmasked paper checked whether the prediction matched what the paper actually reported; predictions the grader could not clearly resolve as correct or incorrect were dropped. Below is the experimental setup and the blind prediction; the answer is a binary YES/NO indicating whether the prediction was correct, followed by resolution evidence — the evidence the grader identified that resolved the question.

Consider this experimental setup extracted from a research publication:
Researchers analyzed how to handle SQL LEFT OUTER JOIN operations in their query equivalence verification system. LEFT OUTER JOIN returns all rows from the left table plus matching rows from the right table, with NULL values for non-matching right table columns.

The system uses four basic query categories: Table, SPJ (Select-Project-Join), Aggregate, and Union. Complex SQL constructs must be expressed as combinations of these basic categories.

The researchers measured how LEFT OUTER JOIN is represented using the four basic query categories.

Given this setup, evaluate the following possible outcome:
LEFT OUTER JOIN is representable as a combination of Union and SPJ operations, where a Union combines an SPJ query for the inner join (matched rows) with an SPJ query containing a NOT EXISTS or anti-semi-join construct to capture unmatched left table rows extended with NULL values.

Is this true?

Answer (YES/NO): NO